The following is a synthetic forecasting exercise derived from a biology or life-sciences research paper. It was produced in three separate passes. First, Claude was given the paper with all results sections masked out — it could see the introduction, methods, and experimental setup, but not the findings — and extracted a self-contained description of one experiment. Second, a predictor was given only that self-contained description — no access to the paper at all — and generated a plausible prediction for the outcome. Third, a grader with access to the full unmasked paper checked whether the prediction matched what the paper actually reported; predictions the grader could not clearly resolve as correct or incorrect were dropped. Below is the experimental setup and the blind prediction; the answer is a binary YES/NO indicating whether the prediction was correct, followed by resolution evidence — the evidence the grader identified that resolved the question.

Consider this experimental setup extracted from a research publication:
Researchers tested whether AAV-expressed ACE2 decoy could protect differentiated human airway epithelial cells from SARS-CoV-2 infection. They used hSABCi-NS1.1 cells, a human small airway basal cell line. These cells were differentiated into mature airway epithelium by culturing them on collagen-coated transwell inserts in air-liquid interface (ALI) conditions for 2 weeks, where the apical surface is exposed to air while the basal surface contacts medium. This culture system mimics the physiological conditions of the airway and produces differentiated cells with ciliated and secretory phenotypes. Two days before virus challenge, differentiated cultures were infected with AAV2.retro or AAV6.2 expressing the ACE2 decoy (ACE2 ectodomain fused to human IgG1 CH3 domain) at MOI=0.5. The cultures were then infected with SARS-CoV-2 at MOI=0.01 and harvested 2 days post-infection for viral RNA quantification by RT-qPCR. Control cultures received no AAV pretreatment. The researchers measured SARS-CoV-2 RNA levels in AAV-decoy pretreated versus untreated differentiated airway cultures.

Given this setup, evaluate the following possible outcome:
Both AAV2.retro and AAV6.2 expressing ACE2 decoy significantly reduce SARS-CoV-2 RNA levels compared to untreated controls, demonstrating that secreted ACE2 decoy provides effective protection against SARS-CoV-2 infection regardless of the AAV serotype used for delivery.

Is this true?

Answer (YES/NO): NO